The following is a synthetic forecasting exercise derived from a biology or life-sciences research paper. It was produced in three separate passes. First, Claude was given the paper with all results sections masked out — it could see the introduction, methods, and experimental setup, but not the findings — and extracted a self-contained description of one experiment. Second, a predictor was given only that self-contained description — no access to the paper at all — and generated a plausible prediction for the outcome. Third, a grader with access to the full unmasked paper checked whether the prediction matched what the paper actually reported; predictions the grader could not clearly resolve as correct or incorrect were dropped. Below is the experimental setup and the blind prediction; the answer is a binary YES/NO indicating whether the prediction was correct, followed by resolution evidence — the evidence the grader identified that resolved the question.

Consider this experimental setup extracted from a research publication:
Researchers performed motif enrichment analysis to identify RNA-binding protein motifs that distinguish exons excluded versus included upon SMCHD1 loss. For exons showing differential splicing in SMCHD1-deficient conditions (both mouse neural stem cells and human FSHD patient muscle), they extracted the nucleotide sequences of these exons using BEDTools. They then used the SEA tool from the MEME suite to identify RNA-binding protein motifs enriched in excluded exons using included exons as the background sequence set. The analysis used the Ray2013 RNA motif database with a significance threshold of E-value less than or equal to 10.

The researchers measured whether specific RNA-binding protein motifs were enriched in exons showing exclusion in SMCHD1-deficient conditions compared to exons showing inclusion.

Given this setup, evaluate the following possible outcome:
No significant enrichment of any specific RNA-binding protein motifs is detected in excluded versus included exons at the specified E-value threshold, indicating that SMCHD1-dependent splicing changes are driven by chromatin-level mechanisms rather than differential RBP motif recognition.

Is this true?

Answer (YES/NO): NO